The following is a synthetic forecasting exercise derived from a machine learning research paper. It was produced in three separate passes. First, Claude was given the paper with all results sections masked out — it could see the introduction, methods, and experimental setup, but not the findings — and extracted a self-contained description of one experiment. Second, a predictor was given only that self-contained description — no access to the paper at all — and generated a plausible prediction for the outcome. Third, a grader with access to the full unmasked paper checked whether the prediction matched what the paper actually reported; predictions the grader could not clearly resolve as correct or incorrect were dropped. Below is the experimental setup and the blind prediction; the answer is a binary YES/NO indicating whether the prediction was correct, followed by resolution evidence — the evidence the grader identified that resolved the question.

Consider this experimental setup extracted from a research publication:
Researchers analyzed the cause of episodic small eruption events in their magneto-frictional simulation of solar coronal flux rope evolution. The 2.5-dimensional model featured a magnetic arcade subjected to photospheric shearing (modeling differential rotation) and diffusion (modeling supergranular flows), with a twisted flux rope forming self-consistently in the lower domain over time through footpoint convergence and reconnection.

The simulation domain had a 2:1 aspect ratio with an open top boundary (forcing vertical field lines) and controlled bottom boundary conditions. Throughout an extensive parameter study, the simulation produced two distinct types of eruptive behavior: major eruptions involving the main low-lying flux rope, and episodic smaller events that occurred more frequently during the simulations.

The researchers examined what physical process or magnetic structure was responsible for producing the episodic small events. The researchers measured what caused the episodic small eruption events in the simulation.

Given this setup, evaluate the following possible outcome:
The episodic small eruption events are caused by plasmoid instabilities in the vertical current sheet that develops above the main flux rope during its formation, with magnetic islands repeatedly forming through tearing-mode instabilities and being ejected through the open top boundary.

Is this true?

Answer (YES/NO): NO